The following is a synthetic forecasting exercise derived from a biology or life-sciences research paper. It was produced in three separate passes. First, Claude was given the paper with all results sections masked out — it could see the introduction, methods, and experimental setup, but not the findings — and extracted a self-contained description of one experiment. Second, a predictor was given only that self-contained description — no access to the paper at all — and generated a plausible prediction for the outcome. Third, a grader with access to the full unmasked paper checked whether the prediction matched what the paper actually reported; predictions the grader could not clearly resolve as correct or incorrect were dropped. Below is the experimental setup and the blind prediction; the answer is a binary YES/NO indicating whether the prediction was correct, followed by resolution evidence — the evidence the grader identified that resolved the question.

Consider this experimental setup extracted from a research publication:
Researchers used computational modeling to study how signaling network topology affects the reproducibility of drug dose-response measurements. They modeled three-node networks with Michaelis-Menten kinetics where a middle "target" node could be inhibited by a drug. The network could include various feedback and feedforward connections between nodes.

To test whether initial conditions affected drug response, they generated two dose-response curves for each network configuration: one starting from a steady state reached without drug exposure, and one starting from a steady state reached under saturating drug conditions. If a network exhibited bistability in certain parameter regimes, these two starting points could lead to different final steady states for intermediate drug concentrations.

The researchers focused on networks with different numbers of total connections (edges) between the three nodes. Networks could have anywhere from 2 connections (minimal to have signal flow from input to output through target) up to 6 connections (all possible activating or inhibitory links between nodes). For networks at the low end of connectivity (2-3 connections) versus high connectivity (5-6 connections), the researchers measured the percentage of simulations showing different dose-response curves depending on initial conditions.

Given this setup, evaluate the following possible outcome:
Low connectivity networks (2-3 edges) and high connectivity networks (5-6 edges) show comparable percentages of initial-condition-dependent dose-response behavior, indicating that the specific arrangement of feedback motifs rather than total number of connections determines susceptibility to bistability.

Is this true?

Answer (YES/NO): NO